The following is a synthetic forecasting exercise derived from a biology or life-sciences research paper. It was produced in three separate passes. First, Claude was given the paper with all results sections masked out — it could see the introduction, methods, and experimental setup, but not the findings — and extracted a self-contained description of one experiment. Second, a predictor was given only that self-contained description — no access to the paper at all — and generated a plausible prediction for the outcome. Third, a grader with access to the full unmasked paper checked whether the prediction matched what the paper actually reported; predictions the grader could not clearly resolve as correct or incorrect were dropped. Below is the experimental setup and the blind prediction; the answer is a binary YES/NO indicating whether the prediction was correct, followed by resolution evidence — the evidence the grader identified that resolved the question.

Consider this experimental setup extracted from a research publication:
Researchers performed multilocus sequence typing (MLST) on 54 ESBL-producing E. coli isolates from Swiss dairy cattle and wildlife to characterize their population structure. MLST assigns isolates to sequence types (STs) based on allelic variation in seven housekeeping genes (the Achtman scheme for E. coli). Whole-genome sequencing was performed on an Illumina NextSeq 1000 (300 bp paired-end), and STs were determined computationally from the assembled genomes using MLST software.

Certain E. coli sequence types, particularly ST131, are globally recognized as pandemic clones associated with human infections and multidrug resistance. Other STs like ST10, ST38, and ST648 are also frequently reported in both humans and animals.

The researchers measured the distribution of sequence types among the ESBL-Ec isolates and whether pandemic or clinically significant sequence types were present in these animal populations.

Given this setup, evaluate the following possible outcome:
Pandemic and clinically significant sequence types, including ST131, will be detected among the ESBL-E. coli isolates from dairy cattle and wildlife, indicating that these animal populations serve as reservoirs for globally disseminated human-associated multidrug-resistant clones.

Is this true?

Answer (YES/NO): NO